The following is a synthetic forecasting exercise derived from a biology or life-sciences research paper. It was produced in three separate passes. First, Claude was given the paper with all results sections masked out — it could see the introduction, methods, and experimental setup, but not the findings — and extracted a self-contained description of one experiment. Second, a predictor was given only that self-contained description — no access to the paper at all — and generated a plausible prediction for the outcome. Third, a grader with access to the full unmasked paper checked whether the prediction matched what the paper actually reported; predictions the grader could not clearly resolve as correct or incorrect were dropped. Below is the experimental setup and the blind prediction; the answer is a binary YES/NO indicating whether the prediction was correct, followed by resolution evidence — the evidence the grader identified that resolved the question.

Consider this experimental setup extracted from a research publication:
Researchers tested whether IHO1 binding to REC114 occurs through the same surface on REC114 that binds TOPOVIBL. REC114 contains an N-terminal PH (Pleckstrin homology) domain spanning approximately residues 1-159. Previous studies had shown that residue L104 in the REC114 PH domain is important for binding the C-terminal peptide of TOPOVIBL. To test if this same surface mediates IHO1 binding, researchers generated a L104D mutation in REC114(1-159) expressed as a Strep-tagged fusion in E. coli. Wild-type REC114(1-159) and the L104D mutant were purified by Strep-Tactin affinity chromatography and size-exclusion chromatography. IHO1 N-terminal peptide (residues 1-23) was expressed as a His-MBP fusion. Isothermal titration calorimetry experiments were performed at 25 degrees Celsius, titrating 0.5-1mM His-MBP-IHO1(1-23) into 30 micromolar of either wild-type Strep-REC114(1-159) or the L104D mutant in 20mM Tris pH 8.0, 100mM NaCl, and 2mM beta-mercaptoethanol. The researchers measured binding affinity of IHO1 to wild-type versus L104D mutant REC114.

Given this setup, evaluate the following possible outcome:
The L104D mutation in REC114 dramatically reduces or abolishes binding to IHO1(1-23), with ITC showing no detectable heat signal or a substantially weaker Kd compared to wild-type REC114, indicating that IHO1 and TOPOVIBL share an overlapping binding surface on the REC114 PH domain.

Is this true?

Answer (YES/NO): YES